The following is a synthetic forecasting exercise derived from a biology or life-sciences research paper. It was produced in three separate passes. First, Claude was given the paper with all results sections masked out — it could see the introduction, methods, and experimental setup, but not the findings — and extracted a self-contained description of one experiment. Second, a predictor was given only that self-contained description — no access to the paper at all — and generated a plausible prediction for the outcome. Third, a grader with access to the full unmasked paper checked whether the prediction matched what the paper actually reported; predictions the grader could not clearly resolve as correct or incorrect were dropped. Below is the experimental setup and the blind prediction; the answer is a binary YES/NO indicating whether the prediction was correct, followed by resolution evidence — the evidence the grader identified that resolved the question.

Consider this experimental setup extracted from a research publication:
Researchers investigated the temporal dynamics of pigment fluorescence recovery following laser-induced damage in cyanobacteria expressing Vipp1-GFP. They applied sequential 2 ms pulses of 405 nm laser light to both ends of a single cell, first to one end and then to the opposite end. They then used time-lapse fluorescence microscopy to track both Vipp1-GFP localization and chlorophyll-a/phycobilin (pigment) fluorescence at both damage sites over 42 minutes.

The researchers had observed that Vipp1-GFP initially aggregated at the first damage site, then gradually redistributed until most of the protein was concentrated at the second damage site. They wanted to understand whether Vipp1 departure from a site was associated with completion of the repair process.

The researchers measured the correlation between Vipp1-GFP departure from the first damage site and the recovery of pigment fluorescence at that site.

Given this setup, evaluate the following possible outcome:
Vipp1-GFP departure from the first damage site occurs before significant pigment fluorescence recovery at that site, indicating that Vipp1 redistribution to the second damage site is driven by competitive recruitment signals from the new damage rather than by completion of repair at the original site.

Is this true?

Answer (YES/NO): NO